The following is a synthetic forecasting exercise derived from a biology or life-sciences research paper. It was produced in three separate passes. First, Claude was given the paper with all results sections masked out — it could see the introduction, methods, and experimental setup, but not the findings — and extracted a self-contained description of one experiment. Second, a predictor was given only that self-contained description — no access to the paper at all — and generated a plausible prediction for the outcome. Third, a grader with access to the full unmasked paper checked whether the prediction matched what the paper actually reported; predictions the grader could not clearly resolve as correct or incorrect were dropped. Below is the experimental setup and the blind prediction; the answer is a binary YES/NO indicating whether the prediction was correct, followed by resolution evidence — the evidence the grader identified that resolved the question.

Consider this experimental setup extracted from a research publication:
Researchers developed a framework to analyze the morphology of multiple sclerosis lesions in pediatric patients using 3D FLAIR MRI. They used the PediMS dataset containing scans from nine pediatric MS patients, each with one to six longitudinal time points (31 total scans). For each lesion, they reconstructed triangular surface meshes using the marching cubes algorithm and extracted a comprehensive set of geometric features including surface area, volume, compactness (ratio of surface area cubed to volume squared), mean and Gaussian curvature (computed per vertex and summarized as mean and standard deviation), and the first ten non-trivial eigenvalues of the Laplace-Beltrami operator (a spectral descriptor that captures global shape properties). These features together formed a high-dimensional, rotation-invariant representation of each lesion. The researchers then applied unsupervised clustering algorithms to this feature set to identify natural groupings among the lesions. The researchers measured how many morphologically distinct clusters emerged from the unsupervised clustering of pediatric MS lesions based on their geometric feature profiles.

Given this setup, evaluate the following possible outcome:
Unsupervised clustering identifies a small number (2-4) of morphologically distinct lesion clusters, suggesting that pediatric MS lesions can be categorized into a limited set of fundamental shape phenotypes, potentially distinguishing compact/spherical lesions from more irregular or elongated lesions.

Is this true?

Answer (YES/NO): YES